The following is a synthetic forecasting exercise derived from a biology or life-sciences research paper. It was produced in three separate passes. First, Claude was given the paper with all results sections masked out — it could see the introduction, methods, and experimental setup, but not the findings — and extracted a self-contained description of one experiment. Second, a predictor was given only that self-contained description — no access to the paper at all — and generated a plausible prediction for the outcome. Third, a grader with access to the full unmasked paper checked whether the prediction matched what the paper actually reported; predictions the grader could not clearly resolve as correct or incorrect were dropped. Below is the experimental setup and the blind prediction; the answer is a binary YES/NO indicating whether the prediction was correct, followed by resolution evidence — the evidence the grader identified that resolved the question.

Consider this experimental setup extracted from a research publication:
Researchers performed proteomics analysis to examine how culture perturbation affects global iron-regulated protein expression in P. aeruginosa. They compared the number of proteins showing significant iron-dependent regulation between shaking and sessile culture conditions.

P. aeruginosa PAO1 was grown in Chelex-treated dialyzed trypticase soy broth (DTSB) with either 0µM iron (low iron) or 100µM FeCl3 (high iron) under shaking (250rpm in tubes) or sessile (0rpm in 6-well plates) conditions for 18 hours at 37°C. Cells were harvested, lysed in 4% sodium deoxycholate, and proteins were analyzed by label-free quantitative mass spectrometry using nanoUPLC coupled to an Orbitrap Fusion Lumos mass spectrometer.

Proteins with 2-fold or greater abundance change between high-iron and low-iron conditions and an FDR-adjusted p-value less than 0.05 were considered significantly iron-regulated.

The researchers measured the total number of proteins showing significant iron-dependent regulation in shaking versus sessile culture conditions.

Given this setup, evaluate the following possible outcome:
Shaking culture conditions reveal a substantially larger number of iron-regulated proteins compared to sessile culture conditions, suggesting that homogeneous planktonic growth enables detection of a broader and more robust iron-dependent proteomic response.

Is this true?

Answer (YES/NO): NO